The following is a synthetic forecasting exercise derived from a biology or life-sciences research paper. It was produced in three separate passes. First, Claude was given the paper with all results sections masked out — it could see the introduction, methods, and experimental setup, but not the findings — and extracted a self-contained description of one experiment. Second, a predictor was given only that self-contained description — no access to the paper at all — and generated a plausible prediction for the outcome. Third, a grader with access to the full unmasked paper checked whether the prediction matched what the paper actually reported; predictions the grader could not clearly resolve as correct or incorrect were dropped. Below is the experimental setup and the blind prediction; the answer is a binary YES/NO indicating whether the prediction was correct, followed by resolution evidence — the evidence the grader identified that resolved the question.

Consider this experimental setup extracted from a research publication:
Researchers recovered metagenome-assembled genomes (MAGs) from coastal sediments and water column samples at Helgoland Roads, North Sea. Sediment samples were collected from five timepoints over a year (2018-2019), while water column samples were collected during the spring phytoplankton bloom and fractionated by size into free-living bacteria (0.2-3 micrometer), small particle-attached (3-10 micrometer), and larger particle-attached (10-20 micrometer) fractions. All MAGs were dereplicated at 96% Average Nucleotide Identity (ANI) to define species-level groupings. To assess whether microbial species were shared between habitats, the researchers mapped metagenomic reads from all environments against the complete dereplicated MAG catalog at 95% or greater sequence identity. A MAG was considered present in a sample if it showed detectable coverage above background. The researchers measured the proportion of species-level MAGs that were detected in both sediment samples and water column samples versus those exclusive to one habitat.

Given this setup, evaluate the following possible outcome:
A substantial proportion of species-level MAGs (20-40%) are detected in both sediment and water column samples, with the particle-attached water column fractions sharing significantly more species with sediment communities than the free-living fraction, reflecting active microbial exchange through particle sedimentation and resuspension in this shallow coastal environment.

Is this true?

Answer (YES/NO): NO